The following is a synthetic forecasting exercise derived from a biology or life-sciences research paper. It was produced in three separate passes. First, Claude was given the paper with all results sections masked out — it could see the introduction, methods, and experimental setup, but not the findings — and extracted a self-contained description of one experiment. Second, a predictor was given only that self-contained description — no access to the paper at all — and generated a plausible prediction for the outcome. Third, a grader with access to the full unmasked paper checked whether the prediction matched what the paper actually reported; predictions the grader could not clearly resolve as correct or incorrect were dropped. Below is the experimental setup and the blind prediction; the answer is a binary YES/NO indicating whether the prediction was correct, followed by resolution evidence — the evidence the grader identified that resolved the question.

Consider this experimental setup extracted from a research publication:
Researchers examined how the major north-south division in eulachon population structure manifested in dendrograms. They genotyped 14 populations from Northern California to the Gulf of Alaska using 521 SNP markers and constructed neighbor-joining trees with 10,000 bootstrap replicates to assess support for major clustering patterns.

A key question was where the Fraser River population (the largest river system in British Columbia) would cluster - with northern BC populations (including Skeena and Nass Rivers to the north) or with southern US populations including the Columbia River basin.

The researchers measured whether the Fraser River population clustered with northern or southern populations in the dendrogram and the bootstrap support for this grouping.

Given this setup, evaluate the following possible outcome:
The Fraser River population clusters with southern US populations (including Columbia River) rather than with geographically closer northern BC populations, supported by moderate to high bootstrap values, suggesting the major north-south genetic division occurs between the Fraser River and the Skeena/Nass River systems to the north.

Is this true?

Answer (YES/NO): YES